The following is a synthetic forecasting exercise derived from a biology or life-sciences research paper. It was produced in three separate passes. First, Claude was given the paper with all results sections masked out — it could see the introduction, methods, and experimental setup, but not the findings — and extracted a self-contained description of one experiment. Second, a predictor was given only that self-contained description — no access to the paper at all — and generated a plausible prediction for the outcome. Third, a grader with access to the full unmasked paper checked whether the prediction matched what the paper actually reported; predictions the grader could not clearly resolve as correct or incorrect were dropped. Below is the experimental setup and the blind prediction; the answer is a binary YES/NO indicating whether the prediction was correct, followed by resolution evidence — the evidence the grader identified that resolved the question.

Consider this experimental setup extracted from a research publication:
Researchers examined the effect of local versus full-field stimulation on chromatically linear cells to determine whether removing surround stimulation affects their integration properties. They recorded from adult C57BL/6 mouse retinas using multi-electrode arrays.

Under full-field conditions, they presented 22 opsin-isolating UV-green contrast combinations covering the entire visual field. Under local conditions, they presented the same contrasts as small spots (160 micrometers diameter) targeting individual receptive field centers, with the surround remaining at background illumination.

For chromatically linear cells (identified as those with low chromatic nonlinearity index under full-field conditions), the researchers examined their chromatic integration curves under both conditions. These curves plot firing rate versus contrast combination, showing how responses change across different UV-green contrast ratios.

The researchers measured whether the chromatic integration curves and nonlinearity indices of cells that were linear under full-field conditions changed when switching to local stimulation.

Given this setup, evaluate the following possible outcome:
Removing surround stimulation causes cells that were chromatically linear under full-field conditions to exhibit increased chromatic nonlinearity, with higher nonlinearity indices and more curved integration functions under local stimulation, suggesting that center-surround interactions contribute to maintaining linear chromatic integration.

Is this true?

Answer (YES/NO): NO